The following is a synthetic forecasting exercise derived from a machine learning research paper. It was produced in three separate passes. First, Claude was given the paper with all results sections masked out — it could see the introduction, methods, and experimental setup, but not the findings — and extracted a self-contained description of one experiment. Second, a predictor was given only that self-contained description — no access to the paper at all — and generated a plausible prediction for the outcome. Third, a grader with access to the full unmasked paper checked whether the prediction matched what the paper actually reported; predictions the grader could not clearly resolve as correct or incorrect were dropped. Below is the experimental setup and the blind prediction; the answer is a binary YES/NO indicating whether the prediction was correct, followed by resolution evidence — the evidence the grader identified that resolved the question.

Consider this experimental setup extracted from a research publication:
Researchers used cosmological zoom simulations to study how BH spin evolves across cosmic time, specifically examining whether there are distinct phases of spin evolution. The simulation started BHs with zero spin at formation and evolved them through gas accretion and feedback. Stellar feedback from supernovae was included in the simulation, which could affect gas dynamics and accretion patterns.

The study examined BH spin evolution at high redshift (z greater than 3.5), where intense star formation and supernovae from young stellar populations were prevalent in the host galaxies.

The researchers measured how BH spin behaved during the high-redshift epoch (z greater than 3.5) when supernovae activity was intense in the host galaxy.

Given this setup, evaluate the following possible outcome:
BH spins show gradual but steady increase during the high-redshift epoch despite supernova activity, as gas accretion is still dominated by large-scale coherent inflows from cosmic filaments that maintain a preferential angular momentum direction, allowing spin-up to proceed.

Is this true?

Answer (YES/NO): NO